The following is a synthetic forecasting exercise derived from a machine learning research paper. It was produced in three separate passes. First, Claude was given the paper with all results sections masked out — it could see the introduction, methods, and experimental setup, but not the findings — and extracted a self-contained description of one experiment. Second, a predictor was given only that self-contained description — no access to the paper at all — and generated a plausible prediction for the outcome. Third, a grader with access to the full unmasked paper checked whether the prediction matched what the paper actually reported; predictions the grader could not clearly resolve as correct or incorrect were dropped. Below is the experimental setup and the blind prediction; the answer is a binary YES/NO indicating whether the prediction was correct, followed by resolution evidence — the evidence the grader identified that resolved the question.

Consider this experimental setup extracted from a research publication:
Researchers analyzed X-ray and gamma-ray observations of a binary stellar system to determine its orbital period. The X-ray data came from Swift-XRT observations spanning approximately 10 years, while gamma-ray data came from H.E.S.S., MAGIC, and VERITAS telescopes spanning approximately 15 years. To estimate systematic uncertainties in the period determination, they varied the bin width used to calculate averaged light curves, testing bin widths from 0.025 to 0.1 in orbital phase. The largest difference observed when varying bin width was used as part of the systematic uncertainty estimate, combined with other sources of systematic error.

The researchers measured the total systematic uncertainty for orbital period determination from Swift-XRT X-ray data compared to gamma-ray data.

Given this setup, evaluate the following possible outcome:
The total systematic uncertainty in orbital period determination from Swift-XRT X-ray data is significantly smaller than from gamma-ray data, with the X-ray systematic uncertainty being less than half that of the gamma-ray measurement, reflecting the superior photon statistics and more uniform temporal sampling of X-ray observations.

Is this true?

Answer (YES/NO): NO